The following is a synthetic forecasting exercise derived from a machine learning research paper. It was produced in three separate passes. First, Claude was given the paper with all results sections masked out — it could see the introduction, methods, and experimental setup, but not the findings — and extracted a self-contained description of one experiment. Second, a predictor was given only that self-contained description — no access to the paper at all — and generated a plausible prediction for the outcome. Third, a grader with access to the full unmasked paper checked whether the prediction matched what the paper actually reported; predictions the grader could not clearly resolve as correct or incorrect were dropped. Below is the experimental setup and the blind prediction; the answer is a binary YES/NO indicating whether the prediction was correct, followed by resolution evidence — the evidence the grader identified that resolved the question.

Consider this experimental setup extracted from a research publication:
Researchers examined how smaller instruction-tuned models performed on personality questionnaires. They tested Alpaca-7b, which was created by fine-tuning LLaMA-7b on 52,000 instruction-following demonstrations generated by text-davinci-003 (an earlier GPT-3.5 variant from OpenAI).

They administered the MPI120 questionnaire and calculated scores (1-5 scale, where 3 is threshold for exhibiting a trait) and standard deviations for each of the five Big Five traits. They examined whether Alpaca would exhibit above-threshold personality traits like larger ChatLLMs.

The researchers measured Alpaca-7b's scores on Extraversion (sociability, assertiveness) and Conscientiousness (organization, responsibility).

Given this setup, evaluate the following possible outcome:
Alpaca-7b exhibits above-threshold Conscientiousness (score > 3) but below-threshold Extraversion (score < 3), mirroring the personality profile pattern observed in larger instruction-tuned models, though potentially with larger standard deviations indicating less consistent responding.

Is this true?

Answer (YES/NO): NO